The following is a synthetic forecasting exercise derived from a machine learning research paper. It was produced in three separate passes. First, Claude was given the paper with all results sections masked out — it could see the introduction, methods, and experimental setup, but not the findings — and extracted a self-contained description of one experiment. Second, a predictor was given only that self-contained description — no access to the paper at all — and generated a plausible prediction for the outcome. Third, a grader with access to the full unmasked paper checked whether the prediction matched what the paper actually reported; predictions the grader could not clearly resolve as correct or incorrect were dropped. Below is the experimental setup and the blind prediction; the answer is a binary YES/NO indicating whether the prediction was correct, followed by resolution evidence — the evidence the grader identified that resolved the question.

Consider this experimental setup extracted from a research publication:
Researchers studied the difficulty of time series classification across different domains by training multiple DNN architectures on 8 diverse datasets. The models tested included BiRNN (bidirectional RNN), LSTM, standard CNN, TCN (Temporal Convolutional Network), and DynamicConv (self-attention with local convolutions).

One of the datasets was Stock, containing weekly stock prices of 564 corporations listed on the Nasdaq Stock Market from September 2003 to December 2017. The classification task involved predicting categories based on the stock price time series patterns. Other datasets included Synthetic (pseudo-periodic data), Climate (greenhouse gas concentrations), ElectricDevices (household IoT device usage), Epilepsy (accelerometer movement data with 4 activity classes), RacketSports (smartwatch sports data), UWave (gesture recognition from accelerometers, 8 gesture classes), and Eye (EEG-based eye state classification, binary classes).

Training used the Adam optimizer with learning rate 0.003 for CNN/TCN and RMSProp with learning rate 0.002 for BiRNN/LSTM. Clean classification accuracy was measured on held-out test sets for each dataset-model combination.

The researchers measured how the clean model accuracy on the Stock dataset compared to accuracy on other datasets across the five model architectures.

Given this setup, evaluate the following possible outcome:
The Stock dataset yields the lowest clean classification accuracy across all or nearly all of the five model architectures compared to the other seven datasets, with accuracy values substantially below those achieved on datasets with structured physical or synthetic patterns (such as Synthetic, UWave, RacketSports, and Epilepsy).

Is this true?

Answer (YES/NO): YES